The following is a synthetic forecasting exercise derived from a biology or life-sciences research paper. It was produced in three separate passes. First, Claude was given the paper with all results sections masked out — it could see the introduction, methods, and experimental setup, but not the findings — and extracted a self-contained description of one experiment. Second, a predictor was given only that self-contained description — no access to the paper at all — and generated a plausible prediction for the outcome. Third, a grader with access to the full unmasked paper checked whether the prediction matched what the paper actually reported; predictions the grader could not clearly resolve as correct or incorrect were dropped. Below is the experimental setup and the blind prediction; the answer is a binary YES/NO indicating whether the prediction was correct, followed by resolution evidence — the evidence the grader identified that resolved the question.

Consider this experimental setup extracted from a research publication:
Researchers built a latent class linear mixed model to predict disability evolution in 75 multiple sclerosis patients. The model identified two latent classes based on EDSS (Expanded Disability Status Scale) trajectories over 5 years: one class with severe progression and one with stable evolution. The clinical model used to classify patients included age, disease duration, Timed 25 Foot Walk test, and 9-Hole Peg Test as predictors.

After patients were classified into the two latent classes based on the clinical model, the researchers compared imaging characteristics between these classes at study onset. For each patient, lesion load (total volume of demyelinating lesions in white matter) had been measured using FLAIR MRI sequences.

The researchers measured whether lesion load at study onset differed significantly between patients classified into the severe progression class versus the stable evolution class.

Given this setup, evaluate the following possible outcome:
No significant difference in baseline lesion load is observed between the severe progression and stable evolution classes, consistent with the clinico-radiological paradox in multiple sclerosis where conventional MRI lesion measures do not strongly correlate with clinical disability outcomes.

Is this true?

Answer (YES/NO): NO